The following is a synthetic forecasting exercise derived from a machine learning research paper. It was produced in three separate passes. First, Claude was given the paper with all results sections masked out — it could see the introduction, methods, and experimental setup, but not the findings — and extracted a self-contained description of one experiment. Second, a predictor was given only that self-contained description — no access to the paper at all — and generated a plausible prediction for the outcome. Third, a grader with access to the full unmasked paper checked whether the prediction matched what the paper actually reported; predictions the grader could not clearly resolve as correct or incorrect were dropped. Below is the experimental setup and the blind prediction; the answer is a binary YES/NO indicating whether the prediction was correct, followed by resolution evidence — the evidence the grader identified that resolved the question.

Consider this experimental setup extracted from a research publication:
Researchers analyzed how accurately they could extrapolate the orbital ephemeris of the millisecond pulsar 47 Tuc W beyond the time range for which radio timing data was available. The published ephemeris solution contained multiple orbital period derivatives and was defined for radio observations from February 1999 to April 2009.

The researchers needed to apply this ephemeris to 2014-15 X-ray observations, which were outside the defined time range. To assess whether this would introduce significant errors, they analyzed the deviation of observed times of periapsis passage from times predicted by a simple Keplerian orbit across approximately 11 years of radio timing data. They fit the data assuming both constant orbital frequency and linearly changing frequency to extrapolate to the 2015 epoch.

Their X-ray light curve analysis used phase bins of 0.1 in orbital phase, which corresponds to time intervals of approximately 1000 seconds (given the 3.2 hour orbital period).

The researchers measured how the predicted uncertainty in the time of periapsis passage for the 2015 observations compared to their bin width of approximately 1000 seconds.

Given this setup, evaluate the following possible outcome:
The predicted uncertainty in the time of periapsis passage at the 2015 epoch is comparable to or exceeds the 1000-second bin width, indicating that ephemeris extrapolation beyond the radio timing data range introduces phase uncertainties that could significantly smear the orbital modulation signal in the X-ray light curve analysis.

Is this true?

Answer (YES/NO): NO